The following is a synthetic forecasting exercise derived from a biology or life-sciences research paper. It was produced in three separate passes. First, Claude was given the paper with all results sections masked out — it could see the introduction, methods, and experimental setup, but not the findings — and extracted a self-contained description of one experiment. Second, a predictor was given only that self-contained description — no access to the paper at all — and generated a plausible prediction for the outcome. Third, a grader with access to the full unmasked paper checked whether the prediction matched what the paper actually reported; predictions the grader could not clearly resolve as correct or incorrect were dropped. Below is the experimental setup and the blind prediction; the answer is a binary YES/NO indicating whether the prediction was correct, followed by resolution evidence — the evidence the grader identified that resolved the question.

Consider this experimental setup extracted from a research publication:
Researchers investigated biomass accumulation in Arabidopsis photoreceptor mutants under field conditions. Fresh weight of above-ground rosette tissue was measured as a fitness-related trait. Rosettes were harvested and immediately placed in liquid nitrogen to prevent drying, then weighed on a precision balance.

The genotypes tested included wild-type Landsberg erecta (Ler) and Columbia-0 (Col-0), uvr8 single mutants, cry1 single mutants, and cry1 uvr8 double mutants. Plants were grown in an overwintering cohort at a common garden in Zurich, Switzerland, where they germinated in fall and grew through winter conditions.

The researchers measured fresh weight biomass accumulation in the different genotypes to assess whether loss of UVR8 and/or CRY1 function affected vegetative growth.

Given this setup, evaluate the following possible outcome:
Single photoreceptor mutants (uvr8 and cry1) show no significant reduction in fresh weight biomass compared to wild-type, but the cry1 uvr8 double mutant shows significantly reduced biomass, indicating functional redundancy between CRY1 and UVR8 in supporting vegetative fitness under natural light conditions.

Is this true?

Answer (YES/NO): YES